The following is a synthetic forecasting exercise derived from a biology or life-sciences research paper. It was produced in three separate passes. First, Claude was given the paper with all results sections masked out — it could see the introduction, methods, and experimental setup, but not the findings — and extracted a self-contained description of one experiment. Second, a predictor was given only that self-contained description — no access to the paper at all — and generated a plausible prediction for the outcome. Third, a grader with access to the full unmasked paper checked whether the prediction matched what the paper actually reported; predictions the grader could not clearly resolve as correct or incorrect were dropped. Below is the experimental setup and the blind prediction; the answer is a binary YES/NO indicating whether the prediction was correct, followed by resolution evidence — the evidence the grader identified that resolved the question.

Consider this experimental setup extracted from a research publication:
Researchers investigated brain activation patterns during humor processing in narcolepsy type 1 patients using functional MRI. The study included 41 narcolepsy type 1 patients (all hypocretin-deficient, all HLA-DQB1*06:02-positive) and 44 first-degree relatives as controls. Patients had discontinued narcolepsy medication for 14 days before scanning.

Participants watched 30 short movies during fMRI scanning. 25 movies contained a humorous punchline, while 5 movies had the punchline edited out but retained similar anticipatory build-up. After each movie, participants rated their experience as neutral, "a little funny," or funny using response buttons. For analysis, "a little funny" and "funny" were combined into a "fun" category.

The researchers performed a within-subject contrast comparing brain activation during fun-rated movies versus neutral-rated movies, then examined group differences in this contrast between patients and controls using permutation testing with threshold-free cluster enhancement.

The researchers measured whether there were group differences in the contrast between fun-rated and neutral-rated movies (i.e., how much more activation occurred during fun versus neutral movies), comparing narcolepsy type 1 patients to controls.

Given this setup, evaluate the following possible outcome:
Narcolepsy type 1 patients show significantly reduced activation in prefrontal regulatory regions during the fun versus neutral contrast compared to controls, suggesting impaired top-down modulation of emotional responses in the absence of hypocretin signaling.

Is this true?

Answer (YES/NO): NO